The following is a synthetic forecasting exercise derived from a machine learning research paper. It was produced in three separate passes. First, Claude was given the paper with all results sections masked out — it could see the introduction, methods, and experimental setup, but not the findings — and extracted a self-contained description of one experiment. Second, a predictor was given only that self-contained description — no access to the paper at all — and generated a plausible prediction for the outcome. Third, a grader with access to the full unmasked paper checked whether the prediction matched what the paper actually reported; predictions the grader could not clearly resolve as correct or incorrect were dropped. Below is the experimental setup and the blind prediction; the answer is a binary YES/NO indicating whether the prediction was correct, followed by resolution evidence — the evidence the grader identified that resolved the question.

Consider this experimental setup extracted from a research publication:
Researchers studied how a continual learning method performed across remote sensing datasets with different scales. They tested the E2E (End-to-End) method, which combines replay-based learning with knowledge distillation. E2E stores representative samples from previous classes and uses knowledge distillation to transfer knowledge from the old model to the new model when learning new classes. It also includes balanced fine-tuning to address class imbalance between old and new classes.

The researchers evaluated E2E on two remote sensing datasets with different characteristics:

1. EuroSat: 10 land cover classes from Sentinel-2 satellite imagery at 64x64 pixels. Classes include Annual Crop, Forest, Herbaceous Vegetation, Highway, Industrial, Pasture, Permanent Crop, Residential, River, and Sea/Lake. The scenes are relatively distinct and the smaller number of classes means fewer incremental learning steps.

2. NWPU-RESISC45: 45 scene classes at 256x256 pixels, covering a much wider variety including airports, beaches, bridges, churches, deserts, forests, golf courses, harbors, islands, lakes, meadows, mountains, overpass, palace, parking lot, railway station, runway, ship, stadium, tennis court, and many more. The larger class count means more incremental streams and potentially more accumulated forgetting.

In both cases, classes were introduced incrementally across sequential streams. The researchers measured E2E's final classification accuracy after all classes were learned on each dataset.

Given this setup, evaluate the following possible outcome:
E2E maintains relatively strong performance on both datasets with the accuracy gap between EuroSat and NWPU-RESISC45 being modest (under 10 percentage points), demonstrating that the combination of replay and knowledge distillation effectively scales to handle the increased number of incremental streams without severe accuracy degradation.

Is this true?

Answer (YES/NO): NO